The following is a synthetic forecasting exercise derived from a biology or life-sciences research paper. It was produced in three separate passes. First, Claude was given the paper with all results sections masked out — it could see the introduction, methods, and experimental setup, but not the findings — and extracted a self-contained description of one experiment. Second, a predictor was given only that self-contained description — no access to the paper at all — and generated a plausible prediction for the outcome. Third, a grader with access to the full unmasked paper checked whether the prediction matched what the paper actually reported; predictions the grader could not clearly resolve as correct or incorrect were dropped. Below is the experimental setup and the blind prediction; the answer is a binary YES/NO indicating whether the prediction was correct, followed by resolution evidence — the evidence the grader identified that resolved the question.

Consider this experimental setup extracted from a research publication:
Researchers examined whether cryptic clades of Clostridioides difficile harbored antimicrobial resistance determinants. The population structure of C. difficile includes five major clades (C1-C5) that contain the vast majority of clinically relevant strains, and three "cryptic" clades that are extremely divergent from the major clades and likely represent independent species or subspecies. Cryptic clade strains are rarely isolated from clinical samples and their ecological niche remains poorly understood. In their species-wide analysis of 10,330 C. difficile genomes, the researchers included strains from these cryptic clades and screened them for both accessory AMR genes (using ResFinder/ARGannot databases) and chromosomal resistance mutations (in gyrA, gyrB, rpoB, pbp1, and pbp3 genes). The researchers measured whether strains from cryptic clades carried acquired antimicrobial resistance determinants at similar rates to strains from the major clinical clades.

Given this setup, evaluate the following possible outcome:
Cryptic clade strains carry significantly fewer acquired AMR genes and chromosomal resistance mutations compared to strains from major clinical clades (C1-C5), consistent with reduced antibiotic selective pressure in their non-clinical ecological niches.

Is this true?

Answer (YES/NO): YES